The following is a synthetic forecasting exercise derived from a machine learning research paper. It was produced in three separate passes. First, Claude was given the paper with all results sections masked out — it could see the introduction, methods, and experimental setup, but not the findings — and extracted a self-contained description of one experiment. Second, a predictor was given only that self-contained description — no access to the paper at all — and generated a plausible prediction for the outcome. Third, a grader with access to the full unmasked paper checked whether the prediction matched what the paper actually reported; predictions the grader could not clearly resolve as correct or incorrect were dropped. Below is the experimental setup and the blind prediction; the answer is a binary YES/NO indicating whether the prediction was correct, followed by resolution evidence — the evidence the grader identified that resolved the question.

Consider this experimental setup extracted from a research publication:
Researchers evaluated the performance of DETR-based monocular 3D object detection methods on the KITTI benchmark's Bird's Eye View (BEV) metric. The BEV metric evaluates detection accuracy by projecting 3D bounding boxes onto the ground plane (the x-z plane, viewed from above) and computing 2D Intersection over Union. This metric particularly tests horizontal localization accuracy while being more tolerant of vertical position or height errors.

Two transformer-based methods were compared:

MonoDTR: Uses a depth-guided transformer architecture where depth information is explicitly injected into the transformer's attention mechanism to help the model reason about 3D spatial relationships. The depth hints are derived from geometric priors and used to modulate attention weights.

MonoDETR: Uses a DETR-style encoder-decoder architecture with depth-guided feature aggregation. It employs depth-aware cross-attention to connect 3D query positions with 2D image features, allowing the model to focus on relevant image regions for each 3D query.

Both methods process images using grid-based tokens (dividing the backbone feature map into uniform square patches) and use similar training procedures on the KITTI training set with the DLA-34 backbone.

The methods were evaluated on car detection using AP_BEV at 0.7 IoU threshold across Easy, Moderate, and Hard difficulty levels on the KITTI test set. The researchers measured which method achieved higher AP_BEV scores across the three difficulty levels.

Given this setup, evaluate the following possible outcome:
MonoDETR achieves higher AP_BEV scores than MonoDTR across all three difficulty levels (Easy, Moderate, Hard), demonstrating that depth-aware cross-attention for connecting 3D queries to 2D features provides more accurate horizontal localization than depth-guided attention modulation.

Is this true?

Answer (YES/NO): YES